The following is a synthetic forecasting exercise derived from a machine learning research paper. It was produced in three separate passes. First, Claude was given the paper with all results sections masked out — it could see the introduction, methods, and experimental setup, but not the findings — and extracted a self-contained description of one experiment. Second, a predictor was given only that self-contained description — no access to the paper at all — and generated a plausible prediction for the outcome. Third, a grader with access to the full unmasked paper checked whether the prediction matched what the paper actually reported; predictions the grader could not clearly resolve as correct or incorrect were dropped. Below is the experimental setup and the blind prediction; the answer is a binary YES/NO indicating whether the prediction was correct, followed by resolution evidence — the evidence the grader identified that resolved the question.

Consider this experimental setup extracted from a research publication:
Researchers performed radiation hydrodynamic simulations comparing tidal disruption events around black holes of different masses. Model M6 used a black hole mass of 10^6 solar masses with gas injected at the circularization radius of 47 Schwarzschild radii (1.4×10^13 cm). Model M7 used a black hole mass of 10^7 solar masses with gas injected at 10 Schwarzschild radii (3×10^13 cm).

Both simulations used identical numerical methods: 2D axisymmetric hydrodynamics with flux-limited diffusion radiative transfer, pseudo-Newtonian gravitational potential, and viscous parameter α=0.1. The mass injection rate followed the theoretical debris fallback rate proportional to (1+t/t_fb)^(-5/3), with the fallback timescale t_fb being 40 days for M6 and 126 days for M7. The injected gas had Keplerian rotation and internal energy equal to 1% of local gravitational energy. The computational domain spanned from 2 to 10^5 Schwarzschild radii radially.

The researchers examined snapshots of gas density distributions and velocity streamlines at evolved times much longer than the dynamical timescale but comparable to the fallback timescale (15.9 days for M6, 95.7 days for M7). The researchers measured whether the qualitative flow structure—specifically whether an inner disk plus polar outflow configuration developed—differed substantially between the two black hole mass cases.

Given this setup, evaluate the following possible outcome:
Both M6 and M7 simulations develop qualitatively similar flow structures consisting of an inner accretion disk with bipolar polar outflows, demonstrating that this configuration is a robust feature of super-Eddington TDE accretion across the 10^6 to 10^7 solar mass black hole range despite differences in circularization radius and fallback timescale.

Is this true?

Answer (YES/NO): NO